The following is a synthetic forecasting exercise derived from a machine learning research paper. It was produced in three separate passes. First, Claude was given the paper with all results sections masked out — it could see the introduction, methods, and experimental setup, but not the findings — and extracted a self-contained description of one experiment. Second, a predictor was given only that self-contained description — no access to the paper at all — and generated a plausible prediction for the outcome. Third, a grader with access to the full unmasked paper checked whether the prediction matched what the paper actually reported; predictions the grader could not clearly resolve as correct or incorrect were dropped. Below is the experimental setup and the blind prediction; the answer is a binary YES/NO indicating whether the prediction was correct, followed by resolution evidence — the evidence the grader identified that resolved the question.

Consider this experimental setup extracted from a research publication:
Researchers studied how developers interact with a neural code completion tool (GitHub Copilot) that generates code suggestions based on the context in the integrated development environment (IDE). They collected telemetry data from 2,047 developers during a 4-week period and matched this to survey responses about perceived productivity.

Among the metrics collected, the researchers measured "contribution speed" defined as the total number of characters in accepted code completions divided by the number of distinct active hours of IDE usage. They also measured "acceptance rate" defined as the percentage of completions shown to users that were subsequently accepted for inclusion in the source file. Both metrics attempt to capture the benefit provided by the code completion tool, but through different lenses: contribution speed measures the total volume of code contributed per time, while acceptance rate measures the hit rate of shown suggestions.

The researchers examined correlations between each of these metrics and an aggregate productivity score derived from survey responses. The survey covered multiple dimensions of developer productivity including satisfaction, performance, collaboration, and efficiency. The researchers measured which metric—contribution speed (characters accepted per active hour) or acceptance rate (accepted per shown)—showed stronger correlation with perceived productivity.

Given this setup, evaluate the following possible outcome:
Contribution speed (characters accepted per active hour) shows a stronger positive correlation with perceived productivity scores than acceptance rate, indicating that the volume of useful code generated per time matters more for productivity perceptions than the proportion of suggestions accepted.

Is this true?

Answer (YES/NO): NO